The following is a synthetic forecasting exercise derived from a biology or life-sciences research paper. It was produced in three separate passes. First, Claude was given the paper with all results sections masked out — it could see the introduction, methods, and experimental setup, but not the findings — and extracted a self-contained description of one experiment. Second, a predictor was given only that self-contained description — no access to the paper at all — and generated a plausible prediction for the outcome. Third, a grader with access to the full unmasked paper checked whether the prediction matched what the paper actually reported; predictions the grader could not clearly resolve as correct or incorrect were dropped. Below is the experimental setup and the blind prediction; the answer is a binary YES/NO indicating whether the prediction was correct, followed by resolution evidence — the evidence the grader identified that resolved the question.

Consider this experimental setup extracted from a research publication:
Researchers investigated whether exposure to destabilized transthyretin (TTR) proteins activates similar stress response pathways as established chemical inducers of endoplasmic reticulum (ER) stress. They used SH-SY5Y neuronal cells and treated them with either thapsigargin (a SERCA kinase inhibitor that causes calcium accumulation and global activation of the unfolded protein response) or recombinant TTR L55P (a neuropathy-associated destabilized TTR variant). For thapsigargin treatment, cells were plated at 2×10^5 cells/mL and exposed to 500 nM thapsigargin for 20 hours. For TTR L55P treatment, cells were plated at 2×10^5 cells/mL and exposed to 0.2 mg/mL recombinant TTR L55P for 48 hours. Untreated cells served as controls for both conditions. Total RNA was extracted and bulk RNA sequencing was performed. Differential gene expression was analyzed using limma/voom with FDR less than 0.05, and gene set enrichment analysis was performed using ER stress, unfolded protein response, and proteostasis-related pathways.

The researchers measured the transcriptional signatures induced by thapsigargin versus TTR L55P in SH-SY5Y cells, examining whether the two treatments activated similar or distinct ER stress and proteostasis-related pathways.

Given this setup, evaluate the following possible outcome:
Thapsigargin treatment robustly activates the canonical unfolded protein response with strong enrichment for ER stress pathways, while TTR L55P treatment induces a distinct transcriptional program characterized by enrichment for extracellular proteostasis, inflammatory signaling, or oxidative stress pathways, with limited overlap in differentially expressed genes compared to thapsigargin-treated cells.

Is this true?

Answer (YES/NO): YES